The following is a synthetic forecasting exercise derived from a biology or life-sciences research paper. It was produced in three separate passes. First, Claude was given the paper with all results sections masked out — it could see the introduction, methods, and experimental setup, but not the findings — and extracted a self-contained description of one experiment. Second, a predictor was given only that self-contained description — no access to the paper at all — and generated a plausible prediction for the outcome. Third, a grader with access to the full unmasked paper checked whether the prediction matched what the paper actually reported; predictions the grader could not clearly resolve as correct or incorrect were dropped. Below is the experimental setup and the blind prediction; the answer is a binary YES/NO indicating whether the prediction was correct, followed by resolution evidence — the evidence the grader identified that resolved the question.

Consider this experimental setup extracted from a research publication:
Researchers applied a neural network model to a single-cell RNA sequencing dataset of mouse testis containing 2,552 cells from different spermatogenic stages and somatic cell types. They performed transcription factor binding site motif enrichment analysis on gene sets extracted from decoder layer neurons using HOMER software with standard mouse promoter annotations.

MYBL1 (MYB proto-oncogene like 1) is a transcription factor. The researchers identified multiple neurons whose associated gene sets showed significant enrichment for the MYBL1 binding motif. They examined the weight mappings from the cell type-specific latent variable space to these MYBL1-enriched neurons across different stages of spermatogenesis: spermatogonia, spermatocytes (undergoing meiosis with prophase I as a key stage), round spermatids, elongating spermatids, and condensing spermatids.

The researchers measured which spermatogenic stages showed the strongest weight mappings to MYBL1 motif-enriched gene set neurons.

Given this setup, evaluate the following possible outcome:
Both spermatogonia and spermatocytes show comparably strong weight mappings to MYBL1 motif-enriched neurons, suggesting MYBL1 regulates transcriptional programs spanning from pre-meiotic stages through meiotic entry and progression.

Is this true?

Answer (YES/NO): NO